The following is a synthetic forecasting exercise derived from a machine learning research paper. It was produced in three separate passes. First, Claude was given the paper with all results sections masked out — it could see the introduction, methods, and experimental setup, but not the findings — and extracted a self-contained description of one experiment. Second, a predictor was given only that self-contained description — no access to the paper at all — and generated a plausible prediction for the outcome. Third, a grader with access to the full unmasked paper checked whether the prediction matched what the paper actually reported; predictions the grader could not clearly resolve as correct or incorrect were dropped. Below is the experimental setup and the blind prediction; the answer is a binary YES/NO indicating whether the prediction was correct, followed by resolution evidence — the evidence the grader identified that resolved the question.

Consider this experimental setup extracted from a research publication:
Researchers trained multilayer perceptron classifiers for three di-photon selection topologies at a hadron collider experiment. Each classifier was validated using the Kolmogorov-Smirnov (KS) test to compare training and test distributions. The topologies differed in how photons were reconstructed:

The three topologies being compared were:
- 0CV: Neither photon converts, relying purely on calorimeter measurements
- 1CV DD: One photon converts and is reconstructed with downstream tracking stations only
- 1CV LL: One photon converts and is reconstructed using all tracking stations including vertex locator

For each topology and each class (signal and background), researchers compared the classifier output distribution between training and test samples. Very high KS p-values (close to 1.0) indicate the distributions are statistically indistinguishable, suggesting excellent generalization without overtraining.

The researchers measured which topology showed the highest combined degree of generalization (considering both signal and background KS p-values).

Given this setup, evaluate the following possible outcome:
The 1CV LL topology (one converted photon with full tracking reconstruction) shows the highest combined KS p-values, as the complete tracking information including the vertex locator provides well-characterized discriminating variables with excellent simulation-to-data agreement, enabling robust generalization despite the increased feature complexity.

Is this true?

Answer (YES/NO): NO